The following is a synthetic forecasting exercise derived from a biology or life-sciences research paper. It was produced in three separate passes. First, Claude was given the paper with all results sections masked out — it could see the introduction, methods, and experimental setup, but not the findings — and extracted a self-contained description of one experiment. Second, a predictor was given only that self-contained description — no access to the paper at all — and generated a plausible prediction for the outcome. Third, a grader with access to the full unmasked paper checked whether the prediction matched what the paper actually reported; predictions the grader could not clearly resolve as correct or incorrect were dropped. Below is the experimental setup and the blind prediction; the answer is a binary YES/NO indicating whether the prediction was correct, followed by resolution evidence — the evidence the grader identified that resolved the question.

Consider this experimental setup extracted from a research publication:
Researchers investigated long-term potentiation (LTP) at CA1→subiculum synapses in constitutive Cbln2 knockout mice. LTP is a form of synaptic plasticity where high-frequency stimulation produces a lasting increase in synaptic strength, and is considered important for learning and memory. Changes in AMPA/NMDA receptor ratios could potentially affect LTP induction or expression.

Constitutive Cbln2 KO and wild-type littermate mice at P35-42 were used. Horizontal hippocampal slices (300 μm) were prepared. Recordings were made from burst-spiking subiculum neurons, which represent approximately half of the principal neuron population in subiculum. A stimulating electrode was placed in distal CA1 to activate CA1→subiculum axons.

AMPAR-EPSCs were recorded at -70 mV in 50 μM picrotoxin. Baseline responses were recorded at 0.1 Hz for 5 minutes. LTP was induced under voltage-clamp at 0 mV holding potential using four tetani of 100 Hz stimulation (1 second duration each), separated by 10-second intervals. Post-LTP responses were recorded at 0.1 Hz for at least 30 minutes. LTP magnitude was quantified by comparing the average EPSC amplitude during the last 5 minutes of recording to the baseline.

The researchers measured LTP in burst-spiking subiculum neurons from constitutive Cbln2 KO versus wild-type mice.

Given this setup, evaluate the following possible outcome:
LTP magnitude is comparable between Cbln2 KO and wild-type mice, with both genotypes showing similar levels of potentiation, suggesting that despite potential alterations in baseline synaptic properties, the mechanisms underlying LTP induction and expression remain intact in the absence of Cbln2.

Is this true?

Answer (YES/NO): YES